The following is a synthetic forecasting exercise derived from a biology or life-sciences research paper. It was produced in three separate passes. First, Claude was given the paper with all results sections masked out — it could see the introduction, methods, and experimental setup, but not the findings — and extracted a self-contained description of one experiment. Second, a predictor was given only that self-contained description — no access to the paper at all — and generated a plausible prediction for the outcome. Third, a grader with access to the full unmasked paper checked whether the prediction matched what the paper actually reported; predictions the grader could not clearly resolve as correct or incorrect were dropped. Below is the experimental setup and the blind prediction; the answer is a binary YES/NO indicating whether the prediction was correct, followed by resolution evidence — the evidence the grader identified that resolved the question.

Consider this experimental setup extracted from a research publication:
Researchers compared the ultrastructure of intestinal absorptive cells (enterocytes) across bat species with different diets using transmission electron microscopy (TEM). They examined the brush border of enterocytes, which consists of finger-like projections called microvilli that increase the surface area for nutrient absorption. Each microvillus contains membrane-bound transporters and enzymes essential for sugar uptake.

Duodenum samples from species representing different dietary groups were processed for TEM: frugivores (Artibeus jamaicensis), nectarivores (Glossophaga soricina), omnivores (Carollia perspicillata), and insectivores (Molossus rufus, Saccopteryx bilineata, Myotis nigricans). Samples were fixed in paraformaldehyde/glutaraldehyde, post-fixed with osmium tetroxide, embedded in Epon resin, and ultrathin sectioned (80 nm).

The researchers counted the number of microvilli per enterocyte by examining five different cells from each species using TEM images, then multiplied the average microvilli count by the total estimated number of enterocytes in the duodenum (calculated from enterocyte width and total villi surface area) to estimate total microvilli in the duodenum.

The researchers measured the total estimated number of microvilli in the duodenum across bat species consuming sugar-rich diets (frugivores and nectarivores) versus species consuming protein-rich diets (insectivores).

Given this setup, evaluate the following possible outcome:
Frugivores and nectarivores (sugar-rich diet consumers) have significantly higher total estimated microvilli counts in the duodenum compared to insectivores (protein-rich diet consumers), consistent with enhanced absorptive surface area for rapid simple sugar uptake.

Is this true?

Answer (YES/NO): YES